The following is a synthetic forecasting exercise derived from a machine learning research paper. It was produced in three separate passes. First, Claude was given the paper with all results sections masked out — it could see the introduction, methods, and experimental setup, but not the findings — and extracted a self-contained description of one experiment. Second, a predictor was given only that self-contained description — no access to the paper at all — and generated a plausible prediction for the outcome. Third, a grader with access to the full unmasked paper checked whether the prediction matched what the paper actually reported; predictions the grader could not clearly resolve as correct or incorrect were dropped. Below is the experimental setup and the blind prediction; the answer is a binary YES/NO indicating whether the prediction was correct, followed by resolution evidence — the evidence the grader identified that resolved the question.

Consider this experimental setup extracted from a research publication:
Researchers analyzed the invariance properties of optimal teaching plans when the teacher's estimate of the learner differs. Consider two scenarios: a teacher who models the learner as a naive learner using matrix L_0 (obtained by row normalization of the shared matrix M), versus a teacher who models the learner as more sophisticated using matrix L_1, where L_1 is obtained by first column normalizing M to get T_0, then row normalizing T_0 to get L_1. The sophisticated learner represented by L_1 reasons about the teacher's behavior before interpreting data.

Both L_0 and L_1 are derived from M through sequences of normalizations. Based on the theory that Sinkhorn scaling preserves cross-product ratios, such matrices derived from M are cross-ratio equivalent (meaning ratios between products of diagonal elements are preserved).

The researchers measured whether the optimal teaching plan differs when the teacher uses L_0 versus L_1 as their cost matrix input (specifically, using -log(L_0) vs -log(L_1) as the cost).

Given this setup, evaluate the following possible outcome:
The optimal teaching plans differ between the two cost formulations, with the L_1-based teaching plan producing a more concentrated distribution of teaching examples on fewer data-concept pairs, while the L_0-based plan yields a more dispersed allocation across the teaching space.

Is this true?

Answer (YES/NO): NO